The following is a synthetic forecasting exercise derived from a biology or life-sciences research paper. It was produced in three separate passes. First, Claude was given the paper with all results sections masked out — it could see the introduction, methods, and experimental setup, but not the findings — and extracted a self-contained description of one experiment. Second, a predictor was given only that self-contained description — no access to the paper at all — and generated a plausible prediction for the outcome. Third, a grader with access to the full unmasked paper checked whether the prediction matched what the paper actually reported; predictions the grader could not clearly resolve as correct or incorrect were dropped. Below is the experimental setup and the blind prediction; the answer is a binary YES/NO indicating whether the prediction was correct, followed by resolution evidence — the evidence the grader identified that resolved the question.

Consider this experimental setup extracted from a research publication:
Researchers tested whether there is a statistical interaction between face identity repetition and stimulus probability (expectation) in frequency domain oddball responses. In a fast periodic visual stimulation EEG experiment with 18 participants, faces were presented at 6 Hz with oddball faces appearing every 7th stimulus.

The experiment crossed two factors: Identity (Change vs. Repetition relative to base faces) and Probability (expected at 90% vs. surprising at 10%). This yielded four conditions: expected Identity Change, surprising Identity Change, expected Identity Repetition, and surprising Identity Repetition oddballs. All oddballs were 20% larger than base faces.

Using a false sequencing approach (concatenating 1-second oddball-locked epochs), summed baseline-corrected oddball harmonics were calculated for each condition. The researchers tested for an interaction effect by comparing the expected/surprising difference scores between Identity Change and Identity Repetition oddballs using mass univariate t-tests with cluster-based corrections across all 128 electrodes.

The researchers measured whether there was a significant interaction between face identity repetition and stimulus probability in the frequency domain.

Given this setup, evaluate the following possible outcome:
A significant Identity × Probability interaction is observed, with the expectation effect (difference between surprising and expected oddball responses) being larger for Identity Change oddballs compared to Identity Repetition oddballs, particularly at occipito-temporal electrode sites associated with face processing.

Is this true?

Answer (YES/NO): YES